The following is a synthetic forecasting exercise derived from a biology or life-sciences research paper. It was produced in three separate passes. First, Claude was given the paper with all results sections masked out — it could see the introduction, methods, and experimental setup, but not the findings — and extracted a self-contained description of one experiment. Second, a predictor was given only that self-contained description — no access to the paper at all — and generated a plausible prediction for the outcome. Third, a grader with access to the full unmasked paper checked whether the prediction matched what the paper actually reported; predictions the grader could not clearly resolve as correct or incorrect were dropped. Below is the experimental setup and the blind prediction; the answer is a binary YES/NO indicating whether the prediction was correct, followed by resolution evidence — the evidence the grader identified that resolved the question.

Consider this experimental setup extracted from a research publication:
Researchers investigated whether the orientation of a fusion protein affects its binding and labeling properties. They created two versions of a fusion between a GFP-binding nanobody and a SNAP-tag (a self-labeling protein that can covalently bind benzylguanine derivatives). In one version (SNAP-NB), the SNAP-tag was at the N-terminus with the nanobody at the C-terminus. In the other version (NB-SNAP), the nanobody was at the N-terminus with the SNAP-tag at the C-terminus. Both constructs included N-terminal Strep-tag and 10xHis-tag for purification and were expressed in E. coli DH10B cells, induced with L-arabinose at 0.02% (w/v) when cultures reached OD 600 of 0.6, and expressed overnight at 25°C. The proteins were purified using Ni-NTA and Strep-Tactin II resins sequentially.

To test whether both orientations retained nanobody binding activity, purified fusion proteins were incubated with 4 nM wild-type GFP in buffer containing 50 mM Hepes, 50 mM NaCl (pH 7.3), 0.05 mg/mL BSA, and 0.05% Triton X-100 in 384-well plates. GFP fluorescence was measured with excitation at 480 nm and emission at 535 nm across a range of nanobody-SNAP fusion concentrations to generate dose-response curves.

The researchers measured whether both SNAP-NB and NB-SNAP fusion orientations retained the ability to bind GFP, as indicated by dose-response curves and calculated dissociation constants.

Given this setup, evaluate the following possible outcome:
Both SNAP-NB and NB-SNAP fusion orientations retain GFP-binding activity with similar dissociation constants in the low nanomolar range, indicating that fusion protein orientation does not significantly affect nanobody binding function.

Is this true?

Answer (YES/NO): YES